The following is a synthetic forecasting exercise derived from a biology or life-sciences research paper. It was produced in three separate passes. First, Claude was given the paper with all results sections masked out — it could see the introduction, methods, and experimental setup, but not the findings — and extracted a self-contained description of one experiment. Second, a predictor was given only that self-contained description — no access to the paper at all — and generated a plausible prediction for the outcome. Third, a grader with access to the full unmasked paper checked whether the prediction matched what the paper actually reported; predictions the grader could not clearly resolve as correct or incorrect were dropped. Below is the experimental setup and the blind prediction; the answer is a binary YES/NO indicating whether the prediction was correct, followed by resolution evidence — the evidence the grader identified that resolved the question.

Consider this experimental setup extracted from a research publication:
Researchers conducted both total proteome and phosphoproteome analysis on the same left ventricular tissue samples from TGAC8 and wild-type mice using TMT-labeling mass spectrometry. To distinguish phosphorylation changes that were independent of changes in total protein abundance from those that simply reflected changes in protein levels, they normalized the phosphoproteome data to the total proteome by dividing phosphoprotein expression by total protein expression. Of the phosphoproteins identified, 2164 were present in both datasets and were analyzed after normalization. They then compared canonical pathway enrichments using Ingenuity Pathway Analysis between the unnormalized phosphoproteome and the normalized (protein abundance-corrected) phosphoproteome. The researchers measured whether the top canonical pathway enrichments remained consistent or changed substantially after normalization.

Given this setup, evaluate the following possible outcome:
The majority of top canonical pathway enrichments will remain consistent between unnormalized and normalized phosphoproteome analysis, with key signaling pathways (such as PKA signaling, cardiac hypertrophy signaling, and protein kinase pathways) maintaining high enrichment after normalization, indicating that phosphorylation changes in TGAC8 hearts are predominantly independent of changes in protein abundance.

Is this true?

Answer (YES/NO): YES